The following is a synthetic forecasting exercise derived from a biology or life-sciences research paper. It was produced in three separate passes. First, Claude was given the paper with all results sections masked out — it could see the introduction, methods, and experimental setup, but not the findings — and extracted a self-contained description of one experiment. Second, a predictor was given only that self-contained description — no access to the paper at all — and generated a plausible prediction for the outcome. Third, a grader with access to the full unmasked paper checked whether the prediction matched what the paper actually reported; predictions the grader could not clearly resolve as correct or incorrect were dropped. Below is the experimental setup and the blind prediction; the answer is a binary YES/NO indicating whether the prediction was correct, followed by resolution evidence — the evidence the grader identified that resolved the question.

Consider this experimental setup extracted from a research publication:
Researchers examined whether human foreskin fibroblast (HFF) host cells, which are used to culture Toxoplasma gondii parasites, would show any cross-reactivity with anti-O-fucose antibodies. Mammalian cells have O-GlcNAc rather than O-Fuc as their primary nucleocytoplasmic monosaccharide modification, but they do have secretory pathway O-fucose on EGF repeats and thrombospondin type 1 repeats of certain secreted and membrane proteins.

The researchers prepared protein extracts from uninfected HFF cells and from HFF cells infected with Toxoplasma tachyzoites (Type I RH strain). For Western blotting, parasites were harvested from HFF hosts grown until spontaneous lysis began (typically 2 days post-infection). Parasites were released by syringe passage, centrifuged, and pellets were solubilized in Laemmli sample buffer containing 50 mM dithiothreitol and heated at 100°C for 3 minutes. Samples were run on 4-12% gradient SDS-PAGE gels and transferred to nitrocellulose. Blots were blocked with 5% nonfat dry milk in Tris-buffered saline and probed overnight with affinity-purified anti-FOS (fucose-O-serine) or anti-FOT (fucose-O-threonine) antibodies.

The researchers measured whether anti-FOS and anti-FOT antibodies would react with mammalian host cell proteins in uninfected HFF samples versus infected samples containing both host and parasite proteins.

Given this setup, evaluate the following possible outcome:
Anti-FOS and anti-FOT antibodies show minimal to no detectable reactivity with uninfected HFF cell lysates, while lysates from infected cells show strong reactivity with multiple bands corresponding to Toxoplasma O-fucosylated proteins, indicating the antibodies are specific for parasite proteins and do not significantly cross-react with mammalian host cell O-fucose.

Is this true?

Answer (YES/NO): YES